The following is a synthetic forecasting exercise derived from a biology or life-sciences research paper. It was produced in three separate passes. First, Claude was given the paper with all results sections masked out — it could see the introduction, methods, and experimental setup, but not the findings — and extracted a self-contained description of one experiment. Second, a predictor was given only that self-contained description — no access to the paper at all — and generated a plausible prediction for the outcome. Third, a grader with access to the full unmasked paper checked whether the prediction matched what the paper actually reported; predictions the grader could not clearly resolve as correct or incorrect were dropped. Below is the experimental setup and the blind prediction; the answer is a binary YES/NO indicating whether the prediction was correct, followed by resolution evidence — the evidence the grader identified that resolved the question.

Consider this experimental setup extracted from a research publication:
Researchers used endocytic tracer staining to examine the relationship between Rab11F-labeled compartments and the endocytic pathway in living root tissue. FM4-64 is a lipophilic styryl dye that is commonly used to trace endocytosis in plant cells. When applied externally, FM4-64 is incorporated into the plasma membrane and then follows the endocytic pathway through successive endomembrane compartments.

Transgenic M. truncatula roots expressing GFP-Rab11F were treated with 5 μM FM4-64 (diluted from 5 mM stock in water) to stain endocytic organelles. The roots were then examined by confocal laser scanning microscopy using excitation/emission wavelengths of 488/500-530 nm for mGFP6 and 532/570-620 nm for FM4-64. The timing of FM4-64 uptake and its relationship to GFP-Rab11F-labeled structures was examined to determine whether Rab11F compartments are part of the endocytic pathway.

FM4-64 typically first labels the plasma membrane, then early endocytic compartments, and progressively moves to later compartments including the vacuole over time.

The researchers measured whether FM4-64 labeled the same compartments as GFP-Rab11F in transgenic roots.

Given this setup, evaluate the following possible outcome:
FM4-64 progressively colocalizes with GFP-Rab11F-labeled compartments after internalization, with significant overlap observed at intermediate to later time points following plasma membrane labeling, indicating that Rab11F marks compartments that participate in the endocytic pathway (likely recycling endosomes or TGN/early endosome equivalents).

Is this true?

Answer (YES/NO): YES